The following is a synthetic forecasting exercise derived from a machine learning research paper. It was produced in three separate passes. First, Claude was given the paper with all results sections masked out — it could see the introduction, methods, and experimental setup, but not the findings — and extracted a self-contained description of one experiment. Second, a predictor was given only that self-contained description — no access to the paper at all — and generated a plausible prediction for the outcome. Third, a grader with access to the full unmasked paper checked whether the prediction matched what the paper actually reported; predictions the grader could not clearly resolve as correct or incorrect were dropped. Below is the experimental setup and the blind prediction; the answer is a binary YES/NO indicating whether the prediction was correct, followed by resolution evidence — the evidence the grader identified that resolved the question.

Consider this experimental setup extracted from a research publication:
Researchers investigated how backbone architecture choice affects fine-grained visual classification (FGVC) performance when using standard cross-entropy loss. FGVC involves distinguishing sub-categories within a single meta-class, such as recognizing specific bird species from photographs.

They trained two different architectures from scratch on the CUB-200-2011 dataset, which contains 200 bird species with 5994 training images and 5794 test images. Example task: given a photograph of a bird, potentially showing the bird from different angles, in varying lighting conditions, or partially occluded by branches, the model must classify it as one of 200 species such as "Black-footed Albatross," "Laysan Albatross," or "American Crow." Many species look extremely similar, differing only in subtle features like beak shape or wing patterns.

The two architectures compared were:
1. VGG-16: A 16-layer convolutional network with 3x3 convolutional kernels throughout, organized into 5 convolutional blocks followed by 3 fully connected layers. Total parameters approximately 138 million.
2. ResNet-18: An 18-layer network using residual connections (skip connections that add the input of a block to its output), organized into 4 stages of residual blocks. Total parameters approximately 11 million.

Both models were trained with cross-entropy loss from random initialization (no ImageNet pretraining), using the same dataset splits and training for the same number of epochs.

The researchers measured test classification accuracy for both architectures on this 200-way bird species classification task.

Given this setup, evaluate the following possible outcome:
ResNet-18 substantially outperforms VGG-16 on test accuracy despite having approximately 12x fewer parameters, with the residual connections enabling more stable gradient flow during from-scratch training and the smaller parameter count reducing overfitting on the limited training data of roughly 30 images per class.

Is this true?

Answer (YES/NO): YES